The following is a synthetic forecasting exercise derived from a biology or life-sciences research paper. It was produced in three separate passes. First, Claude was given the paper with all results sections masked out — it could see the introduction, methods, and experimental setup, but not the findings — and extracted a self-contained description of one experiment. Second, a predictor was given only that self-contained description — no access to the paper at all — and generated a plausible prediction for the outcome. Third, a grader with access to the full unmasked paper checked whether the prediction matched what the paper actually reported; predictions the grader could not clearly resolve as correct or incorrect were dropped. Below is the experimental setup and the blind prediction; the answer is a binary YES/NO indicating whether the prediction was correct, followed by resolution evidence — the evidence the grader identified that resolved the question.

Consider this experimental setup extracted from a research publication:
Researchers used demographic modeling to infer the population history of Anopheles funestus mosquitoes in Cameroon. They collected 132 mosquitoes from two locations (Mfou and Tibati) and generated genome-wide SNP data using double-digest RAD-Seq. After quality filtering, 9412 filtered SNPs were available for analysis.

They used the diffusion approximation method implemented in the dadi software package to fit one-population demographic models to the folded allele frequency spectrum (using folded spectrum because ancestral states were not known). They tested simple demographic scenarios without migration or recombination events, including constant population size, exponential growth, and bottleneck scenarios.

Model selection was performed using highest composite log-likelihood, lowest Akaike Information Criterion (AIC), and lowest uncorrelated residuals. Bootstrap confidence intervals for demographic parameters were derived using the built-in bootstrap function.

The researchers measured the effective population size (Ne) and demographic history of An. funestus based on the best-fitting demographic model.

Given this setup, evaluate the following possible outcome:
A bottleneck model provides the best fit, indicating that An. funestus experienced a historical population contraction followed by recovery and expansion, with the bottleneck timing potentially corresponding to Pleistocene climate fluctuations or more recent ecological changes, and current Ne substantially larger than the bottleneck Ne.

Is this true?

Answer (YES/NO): NO